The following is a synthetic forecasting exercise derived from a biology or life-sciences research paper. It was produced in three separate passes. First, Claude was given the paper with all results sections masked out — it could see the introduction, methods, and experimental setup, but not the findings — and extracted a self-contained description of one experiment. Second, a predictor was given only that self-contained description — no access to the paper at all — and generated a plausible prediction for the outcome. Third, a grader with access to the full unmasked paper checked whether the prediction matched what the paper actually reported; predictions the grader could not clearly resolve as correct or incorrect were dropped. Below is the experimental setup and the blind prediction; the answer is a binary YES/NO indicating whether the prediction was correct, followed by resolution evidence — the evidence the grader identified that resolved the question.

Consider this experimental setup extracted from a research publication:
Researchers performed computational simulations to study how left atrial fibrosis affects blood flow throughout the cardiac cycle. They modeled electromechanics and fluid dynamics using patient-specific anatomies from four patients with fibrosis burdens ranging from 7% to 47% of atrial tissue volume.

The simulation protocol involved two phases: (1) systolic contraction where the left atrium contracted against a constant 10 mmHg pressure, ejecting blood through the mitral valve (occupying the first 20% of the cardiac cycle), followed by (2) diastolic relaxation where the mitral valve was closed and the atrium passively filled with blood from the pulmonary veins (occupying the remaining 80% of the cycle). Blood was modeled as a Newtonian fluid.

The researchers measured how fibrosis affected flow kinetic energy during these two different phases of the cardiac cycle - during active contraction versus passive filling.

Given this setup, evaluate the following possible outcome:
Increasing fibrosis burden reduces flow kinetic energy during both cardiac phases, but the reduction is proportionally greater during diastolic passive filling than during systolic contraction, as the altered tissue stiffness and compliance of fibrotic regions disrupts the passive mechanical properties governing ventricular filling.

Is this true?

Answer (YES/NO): NO